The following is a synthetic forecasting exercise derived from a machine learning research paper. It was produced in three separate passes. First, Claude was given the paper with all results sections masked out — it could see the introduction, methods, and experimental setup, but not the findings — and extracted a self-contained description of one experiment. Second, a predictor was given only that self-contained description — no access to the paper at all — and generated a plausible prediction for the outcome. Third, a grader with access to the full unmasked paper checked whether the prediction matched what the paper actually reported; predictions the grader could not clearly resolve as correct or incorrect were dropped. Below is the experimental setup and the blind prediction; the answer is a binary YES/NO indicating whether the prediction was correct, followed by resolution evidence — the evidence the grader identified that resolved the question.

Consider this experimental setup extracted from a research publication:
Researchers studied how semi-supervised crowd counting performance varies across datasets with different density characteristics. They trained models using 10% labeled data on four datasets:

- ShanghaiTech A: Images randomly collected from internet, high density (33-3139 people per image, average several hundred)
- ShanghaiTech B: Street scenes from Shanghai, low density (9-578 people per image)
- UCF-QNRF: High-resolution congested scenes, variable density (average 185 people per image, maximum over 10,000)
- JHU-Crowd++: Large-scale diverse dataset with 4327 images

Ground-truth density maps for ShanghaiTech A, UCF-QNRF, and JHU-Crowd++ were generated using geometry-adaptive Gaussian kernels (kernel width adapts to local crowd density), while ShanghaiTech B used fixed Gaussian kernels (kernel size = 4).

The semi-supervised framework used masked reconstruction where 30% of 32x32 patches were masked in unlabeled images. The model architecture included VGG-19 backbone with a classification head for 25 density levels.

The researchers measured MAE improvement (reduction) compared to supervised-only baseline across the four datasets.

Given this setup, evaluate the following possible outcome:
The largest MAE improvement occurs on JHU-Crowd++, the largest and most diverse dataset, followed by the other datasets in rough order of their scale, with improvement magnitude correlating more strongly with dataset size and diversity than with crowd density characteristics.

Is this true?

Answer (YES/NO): NO